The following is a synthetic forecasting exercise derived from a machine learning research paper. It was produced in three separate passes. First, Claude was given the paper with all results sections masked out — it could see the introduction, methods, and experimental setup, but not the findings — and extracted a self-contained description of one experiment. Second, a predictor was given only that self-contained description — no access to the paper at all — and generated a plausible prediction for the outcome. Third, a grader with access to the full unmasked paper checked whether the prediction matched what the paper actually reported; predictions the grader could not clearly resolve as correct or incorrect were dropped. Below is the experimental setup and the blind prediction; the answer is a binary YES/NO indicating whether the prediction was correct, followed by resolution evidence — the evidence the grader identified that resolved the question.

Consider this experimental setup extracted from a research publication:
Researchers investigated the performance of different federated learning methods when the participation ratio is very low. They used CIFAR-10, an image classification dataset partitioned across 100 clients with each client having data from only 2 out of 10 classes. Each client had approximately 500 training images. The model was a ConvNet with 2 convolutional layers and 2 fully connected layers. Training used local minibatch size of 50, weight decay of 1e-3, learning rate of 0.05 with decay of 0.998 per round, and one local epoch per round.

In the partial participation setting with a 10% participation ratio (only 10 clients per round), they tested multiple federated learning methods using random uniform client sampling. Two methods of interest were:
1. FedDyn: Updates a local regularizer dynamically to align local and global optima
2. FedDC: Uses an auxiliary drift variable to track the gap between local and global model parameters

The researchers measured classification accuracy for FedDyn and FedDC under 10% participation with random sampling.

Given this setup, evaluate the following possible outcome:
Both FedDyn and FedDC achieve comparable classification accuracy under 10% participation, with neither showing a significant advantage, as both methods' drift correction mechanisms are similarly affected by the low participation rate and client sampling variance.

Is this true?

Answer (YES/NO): NO